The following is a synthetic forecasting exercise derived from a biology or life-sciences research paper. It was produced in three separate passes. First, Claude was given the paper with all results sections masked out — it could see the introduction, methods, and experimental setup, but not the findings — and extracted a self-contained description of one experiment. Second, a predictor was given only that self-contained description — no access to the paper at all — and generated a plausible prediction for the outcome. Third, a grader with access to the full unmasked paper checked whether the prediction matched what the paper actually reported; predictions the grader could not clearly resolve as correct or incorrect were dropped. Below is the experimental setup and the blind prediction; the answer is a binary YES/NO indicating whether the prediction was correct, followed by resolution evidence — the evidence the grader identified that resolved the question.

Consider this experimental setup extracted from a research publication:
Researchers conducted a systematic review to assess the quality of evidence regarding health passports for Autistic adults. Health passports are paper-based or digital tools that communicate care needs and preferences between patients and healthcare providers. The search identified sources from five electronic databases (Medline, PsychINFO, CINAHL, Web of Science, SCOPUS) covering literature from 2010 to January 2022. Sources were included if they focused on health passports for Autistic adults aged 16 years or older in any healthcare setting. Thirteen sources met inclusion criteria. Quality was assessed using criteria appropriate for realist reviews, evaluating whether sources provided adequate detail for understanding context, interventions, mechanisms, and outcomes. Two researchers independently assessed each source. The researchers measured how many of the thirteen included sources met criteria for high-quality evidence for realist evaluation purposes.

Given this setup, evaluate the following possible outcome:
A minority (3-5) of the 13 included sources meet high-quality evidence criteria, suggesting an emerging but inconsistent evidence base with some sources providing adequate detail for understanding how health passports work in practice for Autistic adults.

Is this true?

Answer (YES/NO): NO